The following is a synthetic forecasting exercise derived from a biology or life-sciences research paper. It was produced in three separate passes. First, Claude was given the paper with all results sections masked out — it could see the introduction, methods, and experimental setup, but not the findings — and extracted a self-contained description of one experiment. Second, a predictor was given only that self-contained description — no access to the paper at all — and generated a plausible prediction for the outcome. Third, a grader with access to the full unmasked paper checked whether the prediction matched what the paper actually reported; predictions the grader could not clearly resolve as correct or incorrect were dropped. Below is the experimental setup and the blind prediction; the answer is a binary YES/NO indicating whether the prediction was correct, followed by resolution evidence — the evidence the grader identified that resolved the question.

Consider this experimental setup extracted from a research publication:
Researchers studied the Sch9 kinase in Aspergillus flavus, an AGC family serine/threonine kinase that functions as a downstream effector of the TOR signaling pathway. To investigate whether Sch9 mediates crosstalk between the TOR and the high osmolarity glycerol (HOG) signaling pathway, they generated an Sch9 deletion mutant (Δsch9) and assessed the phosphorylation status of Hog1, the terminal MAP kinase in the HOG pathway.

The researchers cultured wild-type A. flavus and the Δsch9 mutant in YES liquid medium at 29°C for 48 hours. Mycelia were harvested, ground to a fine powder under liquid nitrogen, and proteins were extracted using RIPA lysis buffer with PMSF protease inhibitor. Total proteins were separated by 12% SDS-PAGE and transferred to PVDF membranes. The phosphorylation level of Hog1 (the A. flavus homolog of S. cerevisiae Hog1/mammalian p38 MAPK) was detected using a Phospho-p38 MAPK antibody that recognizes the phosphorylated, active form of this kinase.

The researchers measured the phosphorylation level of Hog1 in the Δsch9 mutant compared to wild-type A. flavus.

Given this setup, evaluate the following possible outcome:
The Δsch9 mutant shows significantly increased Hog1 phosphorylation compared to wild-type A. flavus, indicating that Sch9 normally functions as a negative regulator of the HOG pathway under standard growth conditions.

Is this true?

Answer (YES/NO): YES